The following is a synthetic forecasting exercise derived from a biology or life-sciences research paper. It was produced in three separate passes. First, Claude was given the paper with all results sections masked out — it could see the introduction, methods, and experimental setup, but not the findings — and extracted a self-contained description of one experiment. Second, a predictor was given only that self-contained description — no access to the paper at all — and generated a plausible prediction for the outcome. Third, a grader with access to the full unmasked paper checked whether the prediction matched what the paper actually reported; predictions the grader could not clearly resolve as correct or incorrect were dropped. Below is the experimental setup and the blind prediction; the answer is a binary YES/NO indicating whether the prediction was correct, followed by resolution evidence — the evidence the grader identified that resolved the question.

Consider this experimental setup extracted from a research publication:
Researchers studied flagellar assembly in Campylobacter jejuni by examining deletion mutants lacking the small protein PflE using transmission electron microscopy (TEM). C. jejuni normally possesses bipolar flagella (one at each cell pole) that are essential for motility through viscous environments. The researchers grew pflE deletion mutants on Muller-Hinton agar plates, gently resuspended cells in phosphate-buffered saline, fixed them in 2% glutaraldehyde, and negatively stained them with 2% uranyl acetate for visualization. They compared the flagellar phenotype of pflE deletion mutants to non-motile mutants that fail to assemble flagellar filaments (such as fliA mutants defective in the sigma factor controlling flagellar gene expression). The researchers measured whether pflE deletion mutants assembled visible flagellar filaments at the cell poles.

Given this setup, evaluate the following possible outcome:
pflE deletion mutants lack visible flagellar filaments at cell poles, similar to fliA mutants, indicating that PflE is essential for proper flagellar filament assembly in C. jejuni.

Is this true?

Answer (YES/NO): NO